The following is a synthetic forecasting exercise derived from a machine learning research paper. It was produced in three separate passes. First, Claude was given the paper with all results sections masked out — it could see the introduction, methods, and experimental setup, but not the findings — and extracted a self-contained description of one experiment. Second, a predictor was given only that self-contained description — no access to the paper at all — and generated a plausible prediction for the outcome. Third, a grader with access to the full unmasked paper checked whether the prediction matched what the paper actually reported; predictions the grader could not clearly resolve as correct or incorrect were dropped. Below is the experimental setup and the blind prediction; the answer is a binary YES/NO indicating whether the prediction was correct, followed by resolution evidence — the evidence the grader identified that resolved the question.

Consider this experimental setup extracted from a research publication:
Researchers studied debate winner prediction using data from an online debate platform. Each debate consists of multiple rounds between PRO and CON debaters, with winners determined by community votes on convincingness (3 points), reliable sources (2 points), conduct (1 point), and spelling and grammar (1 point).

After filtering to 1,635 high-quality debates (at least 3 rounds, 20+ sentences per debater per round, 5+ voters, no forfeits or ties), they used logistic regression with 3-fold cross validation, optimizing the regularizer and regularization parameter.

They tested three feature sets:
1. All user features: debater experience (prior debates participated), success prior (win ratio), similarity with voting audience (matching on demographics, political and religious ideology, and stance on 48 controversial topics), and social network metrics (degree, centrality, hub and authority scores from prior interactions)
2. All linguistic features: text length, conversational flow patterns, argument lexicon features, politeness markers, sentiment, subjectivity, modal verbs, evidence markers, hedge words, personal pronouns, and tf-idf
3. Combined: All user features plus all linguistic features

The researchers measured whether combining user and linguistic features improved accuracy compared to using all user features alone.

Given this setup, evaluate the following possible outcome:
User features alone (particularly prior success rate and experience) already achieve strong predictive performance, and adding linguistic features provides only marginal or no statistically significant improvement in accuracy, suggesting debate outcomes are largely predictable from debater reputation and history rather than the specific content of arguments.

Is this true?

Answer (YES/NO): NO